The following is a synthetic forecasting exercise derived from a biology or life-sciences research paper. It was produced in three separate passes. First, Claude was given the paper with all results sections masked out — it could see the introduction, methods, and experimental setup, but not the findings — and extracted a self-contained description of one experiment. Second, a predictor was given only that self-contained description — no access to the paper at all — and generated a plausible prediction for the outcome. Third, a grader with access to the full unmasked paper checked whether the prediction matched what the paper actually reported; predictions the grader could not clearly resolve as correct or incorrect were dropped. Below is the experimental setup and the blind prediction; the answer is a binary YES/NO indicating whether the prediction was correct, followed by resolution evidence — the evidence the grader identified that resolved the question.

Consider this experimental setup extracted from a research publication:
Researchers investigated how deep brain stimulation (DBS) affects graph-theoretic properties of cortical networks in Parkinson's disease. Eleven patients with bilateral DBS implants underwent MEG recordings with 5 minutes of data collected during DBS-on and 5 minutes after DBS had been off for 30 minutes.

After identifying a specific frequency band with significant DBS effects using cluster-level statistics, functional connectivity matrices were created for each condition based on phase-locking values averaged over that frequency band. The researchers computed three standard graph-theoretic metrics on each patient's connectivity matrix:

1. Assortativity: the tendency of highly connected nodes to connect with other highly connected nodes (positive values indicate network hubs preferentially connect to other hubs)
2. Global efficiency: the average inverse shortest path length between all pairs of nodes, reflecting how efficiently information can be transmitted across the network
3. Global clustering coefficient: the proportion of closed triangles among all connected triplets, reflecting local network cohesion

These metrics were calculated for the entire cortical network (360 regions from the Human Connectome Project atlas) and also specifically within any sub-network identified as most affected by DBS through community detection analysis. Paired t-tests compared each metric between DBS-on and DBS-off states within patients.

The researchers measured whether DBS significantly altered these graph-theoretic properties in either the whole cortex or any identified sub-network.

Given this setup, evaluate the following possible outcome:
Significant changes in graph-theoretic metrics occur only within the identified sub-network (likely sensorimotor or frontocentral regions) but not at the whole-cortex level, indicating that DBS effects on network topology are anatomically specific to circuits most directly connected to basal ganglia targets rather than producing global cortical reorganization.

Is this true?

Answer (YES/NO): NO